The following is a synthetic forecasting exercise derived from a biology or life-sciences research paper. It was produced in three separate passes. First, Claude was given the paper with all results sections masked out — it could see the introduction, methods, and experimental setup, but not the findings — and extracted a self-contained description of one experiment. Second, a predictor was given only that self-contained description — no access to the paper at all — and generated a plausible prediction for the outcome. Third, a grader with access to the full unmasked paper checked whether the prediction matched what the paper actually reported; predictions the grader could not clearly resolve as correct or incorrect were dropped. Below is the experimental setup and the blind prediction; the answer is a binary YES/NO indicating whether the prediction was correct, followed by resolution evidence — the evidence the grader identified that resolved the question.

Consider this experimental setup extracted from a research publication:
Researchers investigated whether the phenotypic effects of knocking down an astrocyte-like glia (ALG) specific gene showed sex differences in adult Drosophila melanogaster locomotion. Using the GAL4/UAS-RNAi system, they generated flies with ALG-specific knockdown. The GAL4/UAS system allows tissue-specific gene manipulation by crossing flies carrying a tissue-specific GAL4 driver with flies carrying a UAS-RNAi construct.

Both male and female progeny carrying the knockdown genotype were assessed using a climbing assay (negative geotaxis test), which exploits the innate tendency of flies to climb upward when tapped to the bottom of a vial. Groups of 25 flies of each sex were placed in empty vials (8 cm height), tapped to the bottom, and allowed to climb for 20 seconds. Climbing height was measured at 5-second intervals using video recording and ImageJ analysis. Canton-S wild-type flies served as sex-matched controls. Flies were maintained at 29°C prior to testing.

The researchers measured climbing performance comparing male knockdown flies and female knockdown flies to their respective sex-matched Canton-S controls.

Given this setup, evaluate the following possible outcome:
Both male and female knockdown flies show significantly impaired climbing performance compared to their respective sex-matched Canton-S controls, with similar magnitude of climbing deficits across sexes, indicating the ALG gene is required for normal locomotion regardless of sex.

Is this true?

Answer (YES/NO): NO